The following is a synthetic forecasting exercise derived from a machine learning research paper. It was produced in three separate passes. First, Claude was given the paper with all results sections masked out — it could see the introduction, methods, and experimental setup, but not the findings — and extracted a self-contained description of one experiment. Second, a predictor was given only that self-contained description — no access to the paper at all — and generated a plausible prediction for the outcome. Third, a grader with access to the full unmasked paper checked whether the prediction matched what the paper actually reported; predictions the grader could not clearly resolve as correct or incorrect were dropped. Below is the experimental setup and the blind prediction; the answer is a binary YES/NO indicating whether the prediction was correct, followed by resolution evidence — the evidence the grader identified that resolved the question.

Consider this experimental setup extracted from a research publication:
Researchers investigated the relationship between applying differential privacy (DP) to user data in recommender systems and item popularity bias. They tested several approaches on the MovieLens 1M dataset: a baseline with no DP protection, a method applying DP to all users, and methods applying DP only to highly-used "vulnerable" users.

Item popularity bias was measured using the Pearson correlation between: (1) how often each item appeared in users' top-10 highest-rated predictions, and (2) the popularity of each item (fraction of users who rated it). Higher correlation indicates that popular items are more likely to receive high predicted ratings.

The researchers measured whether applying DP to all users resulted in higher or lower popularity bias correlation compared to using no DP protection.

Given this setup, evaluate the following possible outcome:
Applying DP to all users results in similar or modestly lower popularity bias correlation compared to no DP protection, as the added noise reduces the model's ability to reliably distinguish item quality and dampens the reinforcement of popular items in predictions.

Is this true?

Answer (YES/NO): NO